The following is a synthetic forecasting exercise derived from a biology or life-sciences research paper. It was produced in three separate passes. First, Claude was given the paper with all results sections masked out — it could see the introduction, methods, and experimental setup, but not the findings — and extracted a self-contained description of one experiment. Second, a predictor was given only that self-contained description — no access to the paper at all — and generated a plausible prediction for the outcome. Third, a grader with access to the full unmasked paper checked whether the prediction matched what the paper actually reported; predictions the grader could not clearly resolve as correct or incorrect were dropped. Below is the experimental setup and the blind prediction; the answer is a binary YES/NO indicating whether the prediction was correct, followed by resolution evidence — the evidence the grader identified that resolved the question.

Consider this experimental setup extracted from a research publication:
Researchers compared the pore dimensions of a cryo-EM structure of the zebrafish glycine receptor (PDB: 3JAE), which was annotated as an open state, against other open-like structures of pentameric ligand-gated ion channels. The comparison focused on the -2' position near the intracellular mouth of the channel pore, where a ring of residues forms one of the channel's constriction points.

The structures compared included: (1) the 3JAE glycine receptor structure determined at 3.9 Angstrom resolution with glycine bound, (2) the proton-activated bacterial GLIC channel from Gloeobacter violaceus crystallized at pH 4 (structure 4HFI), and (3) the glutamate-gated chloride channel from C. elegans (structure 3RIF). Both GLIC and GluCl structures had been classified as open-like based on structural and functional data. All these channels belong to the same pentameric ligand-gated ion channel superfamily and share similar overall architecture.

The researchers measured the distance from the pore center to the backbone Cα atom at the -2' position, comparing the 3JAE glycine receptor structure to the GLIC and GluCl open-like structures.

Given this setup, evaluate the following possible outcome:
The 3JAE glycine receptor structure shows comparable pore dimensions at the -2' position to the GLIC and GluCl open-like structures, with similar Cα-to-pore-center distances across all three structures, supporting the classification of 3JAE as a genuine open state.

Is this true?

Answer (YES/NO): NO